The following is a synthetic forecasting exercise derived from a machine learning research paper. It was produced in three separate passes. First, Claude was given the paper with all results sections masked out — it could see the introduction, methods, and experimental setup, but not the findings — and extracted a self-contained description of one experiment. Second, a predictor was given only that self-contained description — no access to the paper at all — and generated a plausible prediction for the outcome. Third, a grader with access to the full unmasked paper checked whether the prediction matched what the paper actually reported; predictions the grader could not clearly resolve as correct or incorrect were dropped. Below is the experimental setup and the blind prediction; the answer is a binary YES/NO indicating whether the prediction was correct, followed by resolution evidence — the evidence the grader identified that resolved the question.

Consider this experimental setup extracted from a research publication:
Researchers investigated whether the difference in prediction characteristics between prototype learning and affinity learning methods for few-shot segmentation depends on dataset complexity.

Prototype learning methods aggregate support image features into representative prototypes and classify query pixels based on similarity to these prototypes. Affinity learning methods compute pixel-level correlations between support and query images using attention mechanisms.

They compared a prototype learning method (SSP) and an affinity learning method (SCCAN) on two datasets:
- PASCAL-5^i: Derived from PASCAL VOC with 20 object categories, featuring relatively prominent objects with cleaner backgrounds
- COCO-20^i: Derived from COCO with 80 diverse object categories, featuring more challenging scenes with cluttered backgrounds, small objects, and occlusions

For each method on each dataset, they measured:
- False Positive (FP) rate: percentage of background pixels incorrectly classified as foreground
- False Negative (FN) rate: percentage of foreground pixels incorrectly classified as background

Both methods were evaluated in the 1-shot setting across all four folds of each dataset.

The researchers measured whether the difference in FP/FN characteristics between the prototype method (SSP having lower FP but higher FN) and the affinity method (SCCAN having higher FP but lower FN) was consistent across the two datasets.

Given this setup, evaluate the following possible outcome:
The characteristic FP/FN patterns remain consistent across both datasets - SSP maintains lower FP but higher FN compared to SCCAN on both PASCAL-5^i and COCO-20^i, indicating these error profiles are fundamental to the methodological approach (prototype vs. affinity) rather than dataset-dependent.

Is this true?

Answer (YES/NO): YES